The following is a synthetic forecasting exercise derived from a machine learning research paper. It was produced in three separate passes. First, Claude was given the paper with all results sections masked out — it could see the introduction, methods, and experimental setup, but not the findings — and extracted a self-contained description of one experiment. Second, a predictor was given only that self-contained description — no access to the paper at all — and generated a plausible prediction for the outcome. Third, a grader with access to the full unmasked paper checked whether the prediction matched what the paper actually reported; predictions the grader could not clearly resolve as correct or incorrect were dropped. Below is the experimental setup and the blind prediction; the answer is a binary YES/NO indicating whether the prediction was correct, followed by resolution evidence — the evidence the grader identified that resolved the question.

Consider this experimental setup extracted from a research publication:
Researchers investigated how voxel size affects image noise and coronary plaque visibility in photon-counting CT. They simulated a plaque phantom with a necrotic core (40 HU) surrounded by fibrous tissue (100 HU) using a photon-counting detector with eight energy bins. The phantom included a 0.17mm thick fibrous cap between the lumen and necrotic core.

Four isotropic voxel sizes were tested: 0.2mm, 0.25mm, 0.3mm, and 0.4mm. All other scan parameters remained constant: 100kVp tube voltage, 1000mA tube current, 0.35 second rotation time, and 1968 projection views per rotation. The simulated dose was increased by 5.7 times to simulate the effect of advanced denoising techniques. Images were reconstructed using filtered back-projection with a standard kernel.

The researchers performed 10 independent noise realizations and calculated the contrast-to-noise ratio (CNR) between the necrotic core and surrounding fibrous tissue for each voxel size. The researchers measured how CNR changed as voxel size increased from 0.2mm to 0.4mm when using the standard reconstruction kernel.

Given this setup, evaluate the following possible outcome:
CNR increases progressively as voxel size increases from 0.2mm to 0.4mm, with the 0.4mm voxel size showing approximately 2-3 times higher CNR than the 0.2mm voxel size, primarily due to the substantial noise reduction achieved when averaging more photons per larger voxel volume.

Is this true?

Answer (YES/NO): NO